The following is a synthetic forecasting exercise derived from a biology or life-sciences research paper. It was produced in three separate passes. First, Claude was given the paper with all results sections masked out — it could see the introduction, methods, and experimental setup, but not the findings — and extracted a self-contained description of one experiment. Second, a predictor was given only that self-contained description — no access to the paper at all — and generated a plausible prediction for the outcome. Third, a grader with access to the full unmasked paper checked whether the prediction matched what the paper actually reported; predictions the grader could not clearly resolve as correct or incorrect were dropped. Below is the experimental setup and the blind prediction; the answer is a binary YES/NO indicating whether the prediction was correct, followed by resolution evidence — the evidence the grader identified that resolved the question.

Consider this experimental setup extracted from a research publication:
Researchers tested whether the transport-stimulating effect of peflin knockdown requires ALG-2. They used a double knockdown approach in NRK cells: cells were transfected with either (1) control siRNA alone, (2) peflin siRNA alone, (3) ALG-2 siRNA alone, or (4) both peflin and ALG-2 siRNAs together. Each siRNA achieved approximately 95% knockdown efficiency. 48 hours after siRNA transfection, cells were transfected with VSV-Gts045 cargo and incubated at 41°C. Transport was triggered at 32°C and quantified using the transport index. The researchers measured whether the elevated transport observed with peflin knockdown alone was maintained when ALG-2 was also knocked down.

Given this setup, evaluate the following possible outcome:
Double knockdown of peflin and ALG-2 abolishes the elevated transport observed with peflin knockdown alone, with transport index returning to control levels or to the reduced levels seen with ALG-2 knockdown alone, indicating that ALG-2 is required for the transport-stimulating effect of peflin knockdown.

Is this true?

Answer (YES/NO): YES